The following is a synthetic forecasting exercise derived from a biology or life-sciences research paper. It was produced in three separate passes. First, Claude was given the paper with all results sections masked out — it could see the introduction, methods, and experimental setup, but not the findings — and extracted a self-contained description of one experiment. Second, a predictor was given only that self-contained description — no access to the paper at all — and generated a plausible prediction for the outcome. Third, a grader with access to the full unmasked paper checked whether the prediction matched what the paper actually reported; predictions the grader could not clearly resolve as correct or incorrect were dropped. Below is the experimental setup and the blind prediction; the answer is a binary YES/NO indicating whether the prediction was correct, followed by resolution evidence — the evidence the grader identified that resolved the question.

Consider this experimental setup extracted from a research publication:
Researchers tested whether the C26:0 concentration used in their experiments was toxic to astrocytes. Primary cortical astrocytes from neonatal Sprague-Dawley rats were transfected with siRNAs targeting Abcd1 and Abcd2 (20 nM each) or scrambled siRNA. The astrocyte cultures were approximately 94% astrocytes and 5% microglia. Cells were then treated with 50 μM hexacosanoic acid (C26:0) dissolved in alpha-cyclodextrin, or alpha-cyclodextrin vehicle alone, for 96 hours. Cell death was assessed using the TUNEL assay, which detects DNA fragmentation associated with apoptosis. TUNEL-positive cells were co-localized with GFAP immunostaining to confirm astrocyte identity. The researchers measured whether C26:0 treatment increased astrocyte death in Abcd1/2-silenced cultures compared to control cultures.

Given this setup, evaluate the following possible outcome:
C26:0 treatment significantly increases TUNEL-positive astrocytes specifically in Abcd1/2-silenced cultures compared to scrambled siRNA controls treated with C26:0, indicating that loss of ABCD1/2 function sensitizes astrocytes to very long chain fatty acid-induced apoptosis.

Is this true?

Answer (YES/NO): NO